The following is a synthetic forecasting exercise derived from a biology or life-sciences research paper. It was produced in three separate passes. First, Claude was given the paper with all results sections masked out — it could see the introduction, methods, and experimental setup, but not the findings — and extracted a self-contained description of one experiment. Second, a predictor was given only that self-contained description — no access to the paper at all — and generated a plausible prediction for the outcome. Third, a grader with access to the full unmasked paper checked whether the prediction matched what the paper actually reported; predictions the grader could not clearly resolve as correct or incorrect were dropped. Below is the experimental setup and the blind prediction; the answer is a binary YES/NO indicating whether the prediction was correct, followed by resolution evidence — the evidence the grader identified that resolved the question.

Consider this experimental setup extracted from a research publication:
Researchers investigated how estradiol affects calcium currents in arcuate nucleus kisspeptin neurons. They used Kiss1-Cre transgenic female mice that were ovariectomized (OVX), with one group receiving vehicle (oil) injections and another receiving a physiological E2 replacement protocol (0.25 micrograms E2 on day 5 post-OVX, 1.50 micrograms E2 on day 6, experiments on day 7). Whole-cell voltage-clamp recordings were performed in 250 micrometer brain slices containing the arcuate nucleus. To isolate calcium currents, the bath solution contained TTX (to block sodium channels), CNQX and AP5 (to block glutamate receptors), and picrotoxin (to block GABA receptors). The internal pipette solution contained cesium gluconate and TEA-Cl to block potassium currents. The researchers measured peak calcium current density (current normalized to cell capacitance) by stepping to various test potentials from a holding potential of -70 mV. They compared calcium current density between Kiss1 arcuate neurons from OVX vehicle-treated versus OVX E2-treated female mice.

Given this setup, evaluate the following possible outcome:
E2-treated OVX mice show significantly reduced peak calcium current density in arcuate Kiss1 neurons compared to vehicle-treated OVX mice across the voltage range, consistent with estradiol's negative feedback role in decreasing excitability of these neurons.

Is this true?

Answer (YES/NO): NO